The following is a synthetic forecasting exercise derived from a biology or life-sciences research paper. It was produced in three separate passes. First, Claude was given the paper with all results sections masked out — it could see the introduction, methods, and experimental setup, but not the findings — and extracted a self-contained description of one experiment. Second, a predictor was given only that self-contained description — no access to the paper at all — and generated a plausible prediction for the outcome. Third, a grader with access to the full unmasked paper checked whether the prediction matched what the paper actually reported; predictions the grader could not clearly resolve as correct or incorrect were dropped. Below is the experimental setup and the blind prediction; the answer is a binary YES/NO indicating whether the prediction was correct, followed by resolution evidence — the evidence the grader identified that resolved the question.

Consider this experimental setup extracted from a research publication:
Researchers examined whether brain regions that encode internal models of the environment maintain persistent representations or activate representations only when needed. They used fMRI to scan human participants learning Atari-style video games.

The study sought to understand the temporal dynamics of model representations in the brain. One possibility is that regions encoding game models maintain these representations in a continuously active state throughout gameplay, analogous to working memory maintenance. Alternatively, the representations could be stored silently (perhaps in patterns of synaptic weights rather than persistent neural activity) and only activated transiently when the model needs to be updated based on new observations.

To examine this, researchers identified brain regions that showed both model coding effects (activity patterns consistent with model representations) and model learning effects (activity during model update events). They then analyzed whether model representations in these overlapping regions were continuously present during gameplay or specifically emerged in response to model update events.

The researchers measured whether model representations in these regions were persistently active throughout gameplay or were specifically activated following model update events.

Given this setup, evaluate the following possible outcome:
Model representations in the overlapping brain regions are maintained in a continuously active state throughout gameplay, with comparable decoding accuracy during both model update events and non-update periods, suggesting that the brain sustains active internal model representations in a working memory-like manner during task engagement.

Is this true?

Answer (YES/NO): NO